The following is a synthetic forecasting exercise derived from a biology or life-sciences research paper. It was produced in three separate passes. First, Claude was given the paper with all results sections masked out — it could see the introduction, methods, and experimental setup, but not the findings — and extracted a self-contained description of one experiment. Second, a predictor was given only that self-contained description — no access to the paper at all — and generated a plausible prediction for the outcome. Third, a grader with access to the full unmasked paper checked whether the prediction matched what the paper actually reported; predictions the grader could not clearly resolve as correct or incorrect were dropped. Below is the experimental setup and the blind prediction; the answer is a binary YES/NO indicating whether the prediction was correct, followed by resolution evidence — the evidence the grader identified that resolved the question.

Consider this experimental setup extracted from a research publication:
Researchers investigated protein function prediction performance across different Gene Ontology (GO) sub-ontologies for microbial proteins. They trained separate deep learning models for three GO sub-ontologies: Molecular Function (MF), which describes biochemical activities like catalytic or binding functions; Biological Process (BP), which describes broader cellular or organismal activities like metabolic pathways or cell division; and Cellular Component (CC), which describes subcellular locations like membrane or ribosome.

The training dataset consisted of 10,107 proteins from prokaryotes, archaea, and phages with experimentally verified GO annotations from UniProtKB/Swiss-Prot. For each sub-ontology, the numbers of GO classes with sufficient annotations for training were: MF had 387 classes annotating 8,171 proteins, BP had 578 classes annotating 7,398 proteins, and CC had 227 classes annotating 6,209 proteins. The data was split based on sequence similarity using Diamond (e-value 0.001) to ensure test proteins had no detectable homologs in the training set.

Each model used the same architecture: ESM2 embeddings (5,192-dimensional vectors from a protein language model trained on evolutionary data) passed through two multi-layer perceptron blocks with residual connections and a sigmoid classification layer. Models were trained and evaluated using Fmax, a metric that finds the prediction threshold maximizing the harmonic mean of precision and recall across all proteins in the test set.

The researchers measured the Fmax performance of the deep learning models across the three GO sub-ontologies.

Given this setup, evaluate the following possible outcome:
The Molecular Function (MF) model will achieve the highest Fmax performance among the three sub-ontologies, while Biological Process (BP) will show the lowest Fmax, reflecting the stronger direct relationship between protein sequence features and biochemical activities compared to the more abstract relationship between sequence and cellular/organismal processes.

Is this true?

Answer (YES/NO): NO